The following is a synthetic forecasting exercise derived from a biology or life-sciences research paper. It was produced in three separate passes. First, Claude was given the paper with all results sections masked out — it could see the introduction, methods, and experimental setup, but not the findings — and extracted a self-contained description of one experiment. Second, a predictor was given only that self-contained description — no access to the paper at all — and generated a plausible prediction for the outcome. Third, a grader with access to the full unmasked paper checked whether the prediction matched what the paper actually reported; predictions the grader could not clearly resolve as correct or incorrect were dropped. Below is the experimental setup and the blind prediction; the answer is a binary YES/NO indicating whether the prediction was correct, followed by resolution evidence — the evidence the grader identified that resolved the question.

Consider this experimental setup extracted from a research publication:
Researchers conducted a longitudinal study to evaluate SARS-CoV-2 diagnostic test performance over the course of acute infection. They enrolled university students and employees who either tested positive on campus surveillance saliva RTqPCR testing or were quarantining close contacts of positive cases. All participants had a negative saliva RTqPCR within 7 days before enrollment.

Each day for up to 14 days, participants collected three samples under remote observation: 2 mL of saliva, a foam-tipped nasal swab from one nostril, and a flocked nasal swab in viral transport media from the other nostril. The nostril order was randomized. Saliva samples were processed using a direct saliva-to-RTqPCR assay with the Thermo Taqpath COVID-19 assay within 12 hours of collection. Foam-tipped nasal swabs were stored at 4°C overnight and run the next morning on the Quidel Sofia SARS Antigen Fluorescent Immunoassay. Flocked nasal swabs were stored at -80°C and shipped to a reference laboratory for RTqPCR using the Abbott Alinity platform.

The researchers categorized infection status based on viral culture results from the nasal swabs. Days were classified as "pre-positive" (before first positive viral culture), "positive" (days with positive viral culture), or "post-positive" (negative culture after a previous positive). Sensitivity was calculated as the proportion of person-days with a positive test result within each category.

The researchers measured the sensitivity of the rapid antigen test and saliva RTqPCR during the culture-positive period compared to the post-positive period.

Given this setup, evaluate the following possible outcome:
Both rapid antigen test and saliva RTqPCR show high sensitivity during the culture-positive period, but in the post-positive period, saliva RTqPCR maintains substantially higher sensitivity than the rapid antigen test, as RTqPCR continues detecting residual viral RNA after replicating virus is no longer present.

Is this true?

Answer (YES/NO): YES